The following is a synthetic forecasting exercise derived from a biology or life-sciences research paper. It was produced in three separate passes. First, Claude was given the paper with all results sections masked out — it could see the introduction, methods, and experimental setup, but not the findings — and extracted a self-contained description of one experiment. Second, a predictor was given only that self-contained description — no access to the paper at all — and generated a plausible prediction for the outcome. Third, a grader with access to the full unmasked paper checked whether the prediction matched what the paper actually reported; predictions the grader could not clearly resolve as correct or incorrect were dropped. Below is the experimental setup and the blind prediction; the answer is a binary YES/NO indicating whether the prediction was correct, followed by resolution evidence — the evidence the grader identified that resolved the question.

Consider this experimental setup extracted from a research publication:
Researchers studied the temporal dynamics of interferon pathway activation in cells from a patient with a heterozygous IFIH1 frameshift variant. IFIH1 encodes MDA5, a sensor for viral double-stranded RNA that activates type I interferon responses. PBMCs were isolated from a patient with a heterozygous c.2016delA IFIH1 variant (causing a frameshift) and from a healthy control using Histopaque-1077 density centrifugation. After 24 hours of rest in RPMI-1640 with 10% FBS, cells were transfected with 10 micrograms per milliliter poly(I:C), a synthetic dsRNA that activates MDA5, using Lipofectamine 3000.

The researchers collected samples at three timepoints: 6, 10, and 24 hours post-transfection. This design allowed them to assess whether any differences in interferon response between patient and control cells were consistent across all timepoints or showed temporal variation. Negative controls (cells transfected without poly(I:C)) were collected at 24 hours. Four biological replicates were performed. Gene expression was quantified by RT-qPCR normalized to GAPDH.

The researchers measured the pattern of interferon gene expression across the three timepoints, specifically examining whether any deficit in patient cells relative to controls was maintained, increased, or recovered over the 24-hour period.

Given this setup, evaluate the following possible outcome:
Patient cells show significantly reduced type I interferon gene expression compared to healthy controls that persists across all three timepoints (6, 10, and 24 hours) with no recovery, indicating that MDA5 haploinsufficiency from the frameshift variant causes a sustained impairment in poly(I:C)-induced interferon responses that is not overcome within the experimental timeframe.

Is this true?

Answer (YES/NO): NO